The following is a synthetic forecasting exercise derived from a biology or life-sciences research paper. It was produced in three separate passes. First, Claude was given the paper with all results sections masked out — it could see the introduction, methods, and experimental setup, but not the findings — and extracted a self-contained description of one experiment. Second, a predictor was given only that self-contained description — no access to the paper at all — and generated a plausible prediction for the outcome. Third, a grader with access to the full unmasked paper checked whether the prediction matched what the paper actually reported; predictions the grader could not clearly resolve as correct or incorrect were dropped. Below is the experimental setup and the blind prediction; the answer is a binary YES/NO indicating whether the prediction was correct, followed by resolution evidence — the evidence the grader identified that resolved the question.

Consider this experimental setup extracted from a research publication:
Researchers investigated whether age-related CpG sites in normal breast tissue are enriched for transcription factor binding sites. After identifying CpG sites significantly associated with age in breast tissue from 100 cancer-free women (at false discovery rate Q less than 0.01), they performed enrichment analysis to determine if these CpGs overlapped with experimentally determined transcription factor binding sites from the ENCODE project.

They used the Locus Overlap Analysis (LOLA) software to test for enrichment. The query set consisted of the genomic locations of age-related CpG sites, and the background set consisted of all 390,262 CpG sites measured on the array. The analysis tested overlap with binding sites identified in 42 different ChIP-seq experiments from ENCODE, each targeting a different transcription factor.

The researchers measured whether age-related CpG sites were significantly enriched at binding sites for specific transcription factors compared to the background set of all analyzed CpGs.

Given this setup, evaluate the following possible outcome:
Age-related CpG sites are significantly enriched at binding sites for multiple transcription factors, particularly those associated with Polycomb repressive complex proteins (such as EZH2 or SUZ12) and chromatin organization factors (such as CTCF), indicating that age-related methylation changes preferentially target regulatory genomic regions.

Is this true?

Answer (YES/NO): NO